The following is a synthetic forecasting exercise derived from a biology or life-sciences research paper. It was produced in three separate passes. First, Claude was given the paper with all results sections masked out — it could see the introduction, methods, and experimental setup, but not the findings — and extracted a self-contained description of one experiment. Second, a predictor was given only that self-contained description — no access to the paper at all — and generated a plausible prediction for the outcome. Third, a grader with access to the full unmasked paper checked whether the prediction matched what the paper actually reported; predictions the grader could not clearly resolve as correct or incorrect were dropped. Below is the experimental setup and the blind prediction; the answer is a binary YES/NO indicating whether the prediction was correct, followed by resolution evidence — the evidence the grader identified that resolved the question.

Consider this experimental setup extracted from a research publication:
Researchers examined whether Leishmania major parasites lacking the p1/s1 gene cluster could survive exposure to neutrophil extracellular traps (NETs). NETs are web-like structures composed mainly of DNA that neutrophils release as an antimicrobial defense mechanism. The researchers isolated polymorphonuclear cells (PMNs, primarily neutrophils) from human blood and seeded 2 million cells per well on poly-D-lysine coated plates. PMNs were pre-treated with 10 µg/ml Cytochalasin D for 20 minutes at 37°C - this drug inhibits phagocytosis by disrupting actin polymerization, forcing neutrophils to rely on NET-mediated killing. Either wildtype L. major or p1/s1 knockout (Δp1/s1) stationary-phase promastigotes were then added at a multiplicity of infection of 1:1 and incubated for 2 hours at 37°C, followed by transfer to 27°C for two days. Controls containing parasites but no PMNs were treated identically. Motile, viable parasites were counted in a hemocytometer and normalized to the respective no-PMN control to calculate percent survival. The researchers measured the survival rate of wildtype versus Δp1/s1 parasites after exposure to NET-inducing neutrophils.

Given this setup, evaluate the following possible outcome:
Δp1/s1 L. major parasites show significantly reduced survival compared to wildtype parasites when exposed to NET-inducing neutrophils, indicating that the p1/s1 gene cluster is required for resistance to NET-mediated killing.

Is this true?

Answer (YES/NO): YES